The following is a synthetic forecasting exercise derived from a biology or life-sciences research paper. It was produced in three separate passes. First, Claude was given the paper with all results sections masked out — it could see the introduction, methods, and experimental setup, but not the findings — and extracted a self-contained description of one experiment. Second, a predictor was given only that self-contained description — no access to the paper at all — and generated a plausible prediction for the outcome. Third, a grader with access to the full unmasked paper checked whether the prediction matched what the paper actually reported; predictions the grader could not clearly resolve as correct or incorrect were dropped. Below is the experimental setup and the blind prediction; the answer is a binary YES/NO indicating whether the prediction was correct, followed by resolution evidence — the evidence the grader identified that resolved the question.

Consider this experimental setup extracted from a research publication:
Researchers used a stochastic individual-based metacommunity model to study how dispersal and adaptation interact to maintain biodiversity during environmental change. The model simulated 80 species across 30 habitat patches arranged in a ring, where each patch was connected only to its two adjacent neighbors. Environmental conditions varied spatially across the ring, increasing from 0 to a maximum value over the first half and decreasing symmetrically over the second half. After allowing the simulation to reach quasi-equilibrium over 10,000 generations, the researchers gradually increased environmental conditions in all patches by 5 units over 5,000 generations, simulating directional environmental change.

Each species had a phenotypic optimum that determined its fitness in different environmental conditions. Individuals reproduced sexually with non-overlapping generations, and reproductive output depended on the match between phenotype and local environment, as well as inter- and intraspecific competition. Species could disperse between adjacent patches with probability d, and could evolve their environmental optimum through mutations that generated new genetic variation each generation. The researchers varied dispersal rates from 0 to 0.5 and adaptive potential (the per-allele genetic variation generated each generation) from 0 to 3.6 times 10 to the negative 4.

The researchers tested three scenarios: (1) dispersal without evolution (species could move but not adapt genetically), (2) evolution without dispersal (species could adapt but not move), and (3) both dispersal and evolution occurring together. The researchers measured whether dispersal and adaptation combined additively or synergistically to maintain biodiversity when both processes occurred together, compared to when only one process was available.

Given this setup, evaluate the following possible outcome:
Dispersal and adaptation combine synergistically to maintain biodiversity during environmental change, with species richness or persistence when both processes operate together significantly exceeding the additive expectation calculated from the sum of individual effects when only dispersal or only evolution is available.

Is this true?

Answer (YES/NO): NO